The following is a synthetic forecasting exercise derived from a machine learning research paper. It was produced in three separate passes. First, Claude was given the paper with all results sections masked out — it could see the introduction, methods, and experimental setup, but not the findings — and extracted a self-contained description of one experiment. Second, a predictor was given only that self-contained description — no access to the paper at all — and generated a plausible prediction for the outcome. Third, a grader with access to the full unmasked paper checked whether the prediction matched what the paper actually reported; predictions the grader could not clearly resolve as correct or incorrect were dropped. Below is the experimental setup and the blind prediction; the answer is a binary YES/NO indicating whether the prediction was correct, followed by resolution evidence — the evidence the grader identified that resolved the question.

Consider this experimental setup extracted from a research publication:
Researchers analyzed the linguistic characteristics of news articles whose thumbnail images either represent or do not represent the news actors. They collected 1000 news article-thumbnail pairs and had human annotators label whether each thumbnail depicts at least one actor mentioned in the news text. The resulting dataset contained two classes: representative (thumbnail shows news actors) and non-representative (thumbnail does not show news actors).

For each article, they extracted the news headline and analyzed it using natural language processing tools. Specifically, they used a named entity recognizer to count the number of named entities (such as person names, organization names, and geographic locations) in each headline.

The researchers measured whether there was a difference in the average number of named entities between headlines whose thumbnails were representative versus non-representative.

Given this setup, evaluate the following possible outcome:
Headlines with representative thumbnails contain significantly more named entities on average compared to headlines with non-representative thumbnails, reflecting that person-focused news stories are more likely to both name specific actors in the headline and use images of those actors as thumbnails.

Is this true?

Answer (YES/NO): NO